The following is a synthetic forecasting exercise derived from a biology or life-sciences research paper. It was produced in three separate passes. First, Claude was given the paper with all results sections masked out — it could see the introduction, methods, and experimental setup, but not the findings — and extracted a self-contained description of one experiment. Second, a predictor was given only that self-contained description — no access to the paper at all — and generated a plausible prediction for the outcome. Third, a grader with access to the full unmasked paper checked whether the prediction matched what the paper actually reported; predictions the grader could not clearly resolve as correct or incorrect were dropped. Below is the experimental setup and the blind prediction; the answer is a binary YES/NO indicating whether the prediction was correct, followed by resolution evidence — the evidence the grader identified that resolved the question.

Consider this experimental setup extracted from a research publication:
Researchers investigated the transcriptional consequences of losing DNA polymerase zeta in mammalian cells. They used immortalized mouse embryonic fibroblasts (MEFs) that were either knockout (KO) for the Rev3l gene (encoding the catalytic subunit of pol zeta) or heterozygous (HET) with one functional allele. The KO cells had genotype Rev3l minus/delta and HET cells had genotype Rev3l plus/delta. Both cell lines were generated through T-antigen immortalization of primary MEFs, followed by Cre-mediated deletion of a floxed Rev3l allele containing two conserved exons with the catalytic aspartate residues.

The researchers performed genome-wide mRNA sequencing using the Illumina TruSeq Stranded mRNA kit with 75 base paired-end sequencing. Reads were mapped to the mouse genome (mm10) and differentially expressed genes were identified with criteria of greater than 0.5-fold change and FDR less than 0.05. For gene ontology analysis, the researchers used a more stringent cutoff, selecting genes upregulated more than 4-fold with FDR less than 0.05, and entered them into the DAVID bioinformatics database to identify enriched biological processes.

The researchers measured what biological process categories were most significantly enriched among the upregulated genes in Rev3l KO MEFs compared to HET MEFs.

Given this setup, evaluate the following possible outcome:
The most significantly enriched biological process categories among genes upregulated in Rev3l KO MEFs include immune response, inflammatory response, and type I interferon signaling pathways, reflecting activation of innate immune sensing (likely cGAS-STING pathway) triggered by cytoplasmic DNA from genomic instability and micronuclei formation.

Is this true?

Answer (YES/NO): YES